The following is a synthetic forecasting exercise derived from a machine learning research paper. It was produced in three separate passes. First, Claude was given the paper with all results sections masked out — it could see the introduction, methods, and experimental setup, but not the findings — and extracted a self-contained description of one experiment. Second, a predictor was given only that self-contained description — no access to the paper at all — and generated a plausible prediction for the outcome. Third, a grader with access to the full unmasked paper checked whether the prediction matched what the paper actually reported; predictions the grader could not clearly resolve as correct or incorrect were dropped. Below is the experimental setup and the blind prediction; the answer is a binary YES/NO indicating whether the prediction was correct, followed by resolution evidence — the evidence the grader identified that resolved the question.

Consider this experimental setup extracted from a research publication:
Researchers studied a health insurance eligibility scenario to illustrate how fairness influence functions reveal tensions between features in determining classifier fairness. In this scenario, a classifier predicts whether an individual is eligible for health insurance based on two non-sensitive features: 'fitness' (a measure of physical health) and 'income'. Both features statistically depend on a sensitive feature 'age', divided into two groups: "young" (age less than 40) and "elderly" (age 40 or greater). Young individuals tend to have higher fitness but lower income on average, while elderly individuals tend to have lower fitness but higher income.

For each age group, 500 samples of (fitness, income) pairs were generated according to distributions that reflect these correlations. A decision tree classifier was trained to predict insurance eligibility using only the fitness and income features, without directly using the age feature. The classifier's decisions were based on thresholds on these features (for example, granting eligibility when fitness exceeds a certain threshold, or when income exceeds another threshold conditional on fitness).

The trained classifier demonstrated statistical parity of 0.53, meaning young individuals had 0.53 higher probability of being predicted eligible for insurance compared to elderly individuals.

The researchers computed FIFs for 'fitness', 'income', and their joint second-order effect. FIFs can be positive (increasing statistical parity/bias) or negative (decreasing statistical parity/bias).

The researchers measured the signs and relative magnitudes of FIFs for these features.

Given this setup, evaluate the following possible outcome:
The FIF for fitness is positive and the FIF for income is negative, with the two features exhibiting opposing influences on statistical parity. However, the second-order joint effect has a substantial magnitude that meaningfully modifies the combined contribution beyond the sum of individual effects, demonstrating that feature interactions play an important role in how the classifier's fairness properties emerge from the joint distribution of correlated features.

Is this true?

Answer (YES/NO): NO